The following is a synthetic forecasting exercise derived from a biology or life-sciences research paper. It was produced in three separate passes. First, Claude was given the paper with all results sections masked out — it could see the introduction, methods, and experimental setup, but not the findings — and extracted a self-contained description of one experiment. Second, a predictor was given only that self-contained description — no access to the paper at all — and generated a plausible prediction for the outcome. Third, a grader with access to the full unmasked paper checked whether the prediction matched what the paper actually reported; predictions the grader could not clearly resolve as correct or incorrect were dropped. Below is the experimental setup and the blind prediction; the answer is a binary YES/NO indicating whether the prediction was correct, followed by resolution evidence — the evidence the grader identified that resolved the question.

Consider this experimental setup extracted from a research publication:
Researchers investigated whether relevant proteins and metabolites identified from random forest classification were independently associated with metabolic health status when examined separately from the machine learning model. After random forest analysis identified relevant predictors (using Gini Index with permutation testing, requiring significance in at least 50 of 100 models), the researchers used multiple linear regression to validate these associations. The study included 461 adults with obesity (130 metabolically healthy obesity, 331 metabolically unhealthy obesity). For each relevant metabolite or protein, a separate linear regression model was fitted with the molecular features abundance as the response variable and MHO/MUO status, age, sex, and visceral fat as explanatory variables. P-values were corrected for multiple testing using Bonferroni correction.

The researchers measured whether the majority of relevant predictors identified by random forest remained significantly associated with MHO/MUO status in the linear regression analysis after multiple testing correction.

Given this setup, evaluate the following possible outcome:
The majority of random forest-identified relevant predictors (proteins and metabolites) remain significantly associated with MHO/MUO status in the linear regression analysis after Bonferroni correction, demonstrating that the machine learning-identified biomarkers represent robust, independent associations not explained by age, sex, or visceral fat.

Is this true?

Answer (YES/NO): NO